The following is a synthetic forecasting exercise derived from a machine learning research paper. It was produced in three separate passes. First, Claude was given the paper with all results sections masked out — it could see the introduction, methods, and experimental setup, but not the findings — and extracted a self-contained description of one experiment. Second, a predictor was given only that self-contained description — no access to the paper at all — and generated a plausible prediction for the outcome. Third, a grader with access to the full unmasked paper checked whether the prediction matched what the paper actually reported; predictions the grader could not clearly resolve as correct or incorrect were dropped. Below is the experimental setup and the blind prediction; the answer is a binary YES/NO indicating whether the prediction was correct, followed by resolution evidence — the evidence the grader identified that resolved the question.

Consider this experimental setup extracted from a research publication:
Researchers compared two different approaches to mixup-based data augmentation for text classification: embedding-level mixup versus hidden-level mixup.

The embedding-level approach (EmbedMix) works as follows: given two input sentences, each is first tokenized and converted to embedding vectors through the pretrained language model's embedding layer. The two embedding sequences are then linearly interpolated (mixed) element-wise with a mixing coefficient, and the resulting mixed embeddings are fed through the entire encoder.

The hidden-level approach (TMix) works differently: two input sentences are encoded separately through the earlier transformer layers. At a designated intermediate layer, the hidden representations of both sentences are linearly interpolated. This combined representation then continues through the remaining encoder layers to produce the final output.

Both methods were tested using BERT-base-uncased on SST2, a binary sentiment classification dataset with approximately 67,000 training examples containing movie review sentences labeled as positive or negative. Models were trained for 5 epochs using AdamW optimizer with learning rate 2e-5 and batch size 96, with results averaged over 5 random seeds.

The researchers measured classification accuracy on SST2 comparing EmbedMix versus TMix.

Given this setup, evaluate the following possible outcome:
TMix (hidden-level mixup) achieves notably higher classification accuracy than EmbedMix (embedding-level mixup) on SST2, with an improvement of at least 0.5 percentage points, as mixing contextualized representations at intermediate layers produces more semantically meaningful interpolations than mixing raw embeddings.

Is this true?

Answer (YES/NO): NO